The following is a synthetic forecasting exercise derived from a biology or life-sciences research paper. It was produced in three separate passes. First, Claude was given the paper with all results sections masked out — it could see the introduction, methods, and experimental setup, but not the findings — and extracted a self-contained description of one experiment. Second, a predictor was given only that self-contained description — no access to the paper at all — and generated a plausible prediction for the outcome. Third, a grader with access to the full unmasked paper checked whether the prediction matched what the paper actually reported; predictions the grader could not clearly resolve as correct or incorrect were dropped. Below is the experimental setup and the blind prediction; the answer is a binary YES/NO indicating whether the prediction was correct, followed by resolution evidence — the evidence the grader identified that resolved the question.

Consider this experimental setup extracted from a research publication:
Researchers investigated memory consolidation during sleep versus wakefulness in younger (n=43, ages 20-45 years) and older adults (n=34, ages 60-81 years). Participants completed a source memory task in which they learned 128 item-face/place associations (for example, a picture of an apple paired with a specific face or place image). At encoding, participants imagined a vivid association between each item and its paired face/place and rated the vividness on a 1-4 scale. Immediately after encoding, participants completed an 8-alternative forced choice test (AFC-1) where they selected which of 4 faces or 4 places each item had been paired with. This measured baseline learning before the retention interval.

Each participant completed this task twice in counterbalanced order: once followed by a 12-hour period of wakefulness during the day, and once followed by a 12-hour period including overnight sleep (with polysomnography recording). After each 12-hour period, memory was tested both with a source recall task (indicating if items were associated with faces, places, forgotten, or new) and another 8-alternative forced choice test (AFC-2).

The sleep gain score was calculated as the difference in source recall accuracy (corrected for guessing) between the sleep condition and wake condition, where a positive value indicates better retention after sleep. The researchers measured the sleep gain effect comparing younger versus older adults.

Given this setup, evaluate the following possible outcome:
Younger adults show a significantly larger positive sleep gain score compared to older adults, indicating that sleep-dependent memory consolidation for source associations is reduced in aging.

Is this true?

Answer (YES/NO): NO